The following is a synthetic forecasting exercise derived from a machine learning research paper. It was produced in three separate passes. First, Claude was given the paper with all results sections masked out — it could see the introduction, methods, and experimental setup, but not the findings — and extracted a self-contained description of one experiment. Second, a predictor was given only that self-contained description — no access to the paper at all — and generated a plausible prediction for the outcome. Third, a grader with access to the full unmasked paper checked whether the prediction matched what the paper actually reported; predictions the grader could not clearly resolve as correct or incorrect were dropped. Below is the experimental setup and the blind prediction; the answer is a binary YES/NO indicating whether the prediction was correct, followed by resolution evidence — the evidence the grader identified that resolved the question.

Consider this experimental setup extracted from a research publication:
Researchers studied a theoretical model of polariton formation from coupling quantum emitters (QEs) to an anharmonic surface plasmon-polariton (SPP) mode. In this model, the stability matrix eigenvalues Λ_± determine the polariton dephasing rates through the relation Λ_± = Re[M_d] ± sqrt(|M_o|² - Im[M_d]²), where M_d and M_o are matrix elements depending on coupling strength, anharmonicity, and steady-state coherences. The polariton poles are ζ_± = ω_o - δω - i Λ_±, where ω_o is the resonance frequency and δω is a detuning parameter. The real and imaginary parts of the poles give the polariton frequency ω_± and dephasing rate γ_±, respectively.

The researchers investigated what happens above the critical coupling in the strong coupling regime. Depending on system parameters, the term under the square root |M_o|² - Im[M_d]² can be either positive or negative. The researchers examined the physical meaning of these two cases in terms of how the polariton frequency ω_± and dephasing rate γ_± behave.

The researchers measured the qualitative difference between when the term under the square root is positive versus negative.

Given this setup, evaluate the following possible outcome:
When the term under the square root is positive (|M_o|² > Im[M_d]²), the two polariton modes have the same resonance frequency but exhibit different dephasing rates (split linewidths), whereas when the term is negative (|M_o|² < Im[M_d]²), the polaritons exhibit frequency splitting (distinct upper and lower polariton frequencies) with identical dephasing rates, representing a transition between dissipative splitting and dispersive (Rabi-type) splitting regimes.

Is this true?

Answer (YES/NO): YES